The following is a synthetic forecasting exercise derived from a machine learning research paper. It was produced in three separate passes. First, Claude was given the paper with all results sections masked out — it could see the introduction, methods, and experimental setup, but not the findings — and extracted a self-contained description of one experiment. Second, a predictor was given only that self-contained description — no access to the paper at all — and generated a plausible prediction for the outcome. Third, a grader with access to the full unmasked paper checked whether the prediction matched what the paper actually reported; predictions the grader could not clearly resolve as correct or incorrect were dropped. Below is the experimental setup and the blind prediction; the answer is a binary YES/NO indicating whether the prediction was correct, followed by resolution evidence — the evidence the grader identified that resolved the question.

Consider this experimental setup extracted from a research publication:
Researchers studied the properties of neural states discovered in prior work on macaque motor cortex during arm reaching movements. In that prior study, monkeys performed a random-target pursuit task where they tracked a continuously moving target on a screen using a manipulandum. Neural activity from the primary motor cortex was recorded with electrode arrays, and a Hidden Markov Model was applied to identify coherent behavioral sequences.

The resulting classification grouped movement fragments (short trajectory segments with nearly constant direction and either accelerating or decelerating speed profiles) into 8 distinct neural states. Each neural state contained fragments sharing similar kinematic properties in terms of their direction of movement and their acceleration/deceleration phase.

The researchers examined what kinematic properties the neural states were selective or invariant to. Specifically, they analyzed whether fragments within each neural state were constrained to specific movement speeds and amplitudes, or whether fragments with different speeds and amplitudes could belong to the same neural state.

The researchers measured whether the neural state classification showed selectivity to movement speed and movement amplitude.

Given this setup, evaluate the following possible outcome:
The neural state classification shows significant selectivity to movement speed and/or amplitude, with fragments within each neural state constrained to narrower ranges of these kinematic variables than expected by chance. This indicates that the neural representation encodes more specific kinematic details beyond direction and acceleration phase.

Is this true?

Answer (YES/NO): NO